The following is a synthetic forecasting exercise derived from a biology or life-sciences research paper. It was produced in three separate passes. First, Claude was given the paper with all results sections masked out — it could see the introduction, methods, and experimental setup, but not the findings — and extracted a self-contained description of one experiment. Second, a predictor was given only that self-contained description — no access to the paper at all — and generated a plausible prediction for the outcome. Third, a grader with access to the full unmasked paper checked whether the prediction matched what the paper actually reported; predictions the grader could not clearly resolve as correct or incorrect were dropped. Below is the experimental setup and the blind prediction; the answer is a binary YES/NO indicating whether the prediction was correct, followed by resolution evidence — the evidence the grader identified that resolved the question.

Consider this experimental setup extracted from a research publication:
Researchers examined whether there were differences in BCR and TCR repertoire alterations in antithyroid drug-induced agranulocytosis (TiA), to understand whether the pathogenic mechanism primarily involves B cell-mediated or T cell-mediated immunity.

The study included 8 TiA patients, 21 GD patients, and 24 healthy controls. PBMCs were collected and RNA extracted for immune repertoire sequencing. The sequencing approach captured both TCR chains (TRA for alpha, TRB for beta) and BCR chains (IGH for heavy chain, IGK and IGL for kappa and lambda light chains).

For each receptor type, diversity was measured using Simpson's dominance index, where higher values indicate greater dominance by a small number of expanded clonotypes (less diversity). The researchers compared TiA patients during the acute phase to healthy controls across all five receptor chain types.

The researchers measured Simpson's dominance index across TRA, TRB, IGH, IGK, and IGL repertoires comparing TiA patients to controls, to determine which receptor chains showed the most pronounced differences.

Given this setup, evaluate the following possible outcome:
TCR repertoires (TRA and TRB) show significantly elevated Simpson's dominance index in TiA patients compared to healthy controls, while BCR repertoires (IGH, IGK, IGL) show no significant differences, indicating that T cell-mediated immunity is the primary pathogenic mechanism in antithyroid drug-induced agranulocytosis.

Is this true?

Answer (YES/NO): NO